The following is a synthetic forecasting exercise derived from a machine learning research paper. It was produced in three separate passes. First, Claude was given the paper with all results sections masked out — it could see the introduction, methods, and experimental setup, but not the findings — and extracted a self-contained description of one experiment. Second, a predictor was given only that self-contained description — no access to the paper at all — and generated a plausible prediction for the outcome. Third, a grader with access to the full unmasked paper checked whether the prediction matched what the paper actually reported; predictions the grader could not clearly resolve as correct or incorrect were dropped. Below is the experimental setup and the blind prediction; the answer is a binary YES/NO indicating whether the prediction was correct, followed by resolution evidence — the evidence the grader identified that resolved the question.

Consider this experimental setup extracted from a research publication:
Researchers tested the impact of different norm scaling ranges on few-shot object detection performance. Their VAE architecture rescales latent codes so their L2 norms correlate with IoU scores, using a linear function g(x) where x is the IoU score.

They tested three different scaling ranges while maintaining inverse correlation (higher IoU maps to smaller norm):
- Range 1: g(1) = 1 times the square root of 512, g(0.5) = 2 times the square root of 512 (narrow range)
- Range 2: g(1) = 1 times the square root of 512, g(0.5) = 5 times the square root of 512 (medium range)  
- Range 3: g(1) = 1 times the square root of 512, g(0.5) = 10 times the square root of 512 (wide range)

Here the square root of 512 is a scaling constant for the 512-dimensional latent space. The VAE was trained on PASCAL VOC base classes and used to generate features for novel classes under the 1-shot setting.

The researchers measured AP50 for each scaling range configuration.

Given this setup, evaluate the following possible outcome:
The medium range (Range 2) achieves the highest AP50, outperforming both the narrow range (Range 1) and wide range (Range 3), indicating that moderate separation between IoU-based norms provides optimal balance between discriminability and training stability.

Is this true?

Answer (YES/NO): YES